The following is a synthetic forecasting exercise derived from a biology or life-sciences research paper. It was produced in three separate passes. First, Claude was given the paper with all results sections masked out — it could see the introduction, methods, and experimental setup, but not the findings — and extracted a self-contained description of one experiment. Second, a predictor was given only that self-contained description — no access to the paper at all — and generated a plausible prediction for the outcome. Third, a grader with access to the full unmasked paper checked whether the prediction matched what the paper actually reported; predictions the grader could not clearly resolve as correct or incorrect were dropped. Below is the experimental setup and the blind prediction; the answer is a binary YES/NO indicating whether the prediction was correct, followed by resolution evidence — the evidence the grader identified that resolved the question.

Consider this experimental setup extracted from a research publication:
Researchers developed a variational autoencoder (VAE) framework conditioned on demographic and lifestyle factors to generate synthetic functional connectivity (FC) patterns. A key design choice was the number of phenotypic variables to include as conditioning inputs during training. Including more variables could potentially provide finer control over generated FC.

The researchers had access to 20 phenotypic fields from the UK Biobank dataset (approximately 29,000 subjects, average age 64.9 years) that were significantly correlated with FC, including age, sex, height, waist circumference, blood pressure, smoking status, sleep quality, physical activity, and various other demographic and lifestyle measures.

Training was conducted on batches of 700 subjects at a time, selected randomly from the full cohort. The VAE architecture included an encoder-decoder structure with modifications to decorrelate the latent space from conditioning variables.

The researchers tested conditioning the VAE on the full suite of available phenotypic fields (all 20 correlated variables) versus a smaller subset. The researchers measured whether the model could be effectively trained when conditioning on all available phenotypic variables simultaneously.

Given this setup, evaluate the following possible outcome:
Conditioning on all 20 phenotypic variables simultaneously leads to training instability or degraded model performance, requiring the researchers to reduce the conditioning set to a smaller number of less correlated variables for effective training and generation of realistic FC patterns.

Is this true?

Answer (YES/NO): YES